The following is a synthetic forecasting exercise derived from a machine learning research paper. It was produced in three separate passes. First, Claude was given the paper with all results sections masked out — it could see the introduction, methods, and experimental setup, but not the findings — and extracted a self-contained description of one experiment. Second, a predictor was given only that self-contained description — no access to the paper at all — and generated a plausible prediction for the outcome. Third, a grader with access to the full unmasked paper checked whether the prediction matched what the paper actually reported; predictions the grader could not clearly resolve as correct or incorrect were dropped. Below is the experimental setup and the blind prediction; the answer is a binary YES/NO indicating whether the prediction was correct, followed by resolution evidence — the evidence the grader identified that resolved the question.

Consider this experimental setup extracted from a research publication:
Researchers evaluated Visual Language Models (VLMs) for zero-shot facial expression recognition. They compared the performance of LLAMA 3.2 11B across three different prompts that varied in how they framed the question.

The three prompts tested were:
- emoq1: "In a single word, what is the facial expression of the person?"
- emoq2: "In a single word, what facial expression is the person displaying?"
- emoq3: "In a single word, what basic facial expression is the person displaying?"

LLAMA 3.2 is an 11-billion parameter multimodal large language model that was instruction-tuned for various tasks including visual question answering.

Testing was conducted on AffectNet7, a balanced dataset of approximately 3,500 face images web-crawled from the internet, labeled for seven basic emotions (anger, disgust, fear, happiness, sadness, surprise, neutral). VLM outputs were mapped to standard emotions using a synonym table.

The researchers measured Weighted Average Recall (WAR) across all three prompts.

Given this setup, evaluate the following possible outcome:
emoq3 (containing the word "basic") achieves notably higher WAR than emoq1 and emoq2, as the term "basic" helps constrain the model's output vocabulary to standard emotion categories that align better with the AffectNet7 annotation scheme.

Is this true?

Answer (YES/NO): NO